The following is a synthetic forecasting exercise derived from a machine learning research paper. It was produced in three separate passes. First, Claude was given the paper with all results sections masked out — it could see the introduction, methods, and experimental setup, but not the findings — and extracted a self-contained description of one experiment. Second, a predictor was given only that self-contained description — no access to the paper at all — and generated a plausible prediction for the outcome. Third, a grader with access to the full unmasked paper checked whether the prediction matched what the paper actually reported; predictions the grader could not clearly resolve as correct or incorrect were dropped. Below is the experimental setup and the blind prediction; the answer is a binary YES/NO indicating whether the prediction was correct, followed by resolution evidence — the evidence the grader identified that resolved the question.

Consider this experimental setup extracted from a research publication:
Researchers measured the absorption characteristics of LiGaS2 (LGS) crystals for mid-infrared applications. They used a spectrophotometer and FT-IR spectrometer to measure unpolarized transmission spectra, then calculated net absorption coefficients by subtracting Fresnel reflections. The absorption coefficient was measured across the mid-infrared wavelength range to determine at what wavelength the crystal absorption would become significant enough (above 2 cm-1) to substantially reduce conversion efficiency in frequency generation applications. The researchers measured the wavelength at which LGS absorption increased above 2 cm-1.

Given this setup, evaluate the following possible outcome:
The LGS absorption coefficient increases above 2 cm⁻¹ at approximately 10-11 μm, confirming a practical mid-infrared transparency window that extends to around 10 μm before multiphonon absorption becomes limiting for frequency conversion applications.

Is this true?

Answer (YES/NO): NO